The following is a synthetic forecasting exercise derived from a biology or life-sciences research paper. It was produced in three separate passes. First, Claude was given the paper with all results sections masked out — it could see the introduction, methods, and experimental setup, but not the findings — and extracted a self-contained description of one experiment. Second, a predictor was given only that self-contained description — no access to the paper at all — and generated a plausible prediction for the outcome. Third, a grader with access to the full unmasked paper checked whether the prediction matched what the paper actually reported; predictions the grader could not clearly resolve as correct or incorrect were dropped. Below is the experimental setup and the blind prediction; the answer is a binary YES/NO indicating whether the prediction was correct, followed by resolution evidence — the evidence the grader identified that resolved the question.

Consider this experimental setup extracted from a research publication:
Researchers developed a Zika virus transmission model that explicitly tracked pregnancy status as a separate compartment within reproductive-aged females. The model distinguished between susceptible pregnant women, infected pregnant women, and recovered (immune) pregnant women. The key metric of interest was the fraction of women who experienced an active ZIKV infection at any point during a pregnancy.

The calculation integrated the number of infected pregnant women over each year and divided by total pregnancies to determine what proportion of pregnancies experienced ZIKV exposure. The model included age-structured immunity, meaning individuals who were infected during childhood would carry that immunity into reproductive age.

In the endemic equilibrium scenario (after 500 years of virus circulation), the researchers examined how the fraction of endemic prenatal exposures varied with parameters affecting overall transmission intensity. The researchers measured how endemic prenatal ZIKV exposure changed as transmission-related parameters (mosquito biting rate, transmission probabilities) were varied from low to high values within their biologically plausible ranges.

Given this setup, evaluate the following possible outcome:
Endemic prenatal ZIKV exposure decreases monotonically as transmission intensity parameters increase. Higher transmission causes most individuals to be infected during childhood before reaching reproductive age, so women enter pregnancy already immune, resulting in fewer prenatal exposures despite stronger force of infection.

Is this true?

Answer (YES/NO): NO